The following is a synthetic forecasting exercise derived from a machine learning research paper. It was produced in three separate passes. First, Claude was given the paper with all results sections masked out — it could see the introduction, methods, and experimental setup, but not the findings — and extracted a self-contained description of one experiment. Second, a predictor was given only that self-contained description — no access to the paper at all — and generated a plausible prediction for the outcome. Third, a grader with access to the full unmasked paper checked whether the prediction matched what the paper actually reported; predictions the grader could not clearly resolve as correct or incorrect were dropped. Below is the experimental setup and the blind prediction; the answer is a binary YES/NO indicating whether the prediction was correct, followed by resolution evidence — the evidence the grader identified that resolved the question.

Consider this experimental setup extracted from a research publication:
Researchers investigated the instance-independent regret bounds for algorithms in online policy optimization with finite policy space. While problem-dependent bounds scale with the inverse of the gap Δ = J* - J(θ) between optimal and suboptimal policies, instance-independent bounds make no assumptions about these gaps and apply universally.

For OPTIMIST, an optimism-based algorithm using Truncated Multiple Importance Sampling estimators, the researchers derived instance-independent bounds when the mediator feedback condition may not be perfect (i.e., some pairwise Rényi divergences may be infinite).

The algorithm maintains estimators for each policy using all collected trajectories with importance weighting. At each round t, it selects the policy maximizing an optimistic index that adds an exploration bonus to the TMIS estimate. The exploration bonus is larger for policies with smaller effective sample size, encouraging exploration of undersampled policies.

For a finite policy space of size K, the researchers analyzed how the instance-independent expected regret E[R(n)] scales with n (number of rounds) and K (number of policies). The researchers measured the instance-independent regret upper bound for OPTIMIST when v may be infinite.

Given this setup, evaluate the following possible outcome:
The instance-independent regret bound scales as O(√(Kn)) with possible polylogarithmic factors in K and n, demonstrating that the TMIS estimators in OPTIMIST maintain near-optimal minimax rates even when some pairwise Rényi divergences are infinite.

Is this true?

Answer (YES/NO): YES